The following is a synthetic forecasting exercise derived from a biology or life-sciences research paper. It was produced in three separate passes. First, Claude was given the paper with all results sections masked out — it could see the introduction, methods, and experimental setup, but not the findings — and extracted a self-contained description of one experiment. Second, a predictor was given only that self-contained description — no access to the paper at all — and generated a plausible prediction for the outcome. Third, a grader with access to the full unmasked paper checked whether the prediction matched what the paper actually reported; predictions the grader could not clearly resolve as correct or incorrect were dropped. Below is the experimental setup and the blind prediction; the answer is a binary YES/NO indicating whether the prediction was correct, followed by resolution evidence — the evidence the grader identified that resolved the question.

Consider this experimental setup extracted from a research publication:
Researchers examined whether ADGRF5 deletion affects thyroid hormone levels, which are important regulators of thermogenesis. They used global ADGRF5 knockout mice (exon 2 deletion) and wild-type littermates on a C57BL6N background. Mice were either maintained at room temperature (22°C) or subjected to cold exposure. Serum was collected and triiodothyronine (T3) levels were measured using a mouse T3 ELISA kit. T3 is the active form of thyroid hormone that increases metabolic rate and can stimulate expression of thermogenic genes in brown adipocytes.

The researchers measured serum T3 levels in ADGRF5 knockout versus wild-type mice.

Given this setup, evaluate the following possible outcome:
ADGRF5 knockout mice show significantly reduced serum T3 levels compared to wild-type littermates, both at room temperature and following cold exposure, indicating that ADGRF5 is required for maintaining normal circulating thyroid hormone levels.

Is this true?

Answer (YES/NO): NO